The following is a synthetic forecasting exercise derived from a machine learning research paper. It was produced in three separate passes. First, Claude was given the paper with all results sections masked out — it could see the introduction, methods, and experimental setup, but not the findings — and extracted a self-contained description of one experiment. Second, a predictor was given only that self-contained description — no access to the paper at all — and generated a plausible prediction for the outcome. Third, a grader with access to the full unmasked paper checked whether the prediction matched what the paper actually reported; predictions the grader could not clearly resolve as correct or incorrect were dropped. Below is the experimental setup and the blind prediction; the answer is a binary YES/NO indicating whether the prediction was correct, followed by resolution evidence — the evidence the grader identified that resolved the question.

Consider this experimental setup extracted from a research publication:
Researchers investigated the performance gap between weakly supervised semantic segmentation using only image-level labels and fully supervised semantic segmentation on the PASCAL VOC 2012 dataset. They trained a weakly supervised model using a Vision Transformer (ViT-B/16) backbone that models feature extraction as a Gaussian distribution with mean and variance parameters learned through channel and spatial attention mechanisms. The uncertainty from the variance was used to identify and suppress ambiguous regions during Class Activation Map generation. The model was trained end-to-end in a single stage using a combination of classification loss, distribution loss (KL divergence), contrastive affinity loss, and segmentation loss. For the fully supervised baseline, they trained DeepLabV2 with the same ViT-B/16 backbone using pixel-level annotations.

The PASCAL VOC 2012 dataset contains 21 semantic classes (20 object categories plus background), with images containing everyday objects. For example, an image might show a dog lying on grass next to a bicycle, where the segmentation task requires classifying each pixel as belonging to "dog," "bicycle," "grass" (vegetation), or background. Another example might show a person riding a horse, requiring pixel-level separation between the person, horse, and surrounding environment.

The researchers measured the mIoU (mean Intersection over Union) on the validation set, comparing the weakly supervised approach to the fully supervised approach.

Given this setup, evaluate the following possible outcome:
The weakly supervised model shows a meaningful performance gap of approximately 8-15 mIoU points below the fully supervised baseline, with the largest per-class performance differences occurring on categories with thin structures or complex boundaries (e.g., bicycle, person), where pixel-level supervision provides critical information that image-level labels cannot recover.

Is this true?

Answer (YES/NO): NO